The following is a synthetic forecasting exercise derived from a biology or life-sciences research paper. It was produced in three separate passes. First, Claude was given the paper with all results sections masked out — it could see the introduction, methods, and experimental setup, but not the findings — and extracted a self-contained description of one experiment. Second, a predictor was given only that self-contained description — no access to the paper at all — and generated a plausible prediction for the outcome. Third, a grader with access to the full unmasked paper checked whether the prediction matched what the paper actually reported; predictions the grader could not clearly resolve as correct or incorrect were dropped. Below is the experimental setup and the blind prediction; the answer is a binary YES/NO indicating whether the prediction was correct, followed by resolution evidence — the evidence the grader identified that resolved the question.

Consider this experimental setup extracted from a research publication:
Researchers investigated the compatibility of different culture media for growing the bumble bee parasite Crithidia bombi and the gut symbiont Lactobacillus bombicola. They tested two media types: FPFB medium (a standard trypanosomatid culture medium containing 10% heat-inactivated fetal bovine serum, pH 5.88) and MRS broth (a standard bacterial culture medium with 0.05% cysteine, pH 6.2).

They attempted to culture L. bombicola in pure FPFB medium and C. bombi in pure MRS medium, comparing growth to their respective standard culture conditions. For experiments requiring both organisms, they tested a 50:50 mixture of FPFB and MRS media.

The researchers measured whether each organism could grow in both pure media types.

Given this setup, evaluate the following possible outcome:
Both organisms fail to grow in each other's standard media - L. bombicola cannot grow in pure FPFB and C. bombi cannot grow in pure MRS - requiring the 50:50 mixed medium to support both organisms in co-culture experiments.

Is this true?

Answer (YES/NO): YES